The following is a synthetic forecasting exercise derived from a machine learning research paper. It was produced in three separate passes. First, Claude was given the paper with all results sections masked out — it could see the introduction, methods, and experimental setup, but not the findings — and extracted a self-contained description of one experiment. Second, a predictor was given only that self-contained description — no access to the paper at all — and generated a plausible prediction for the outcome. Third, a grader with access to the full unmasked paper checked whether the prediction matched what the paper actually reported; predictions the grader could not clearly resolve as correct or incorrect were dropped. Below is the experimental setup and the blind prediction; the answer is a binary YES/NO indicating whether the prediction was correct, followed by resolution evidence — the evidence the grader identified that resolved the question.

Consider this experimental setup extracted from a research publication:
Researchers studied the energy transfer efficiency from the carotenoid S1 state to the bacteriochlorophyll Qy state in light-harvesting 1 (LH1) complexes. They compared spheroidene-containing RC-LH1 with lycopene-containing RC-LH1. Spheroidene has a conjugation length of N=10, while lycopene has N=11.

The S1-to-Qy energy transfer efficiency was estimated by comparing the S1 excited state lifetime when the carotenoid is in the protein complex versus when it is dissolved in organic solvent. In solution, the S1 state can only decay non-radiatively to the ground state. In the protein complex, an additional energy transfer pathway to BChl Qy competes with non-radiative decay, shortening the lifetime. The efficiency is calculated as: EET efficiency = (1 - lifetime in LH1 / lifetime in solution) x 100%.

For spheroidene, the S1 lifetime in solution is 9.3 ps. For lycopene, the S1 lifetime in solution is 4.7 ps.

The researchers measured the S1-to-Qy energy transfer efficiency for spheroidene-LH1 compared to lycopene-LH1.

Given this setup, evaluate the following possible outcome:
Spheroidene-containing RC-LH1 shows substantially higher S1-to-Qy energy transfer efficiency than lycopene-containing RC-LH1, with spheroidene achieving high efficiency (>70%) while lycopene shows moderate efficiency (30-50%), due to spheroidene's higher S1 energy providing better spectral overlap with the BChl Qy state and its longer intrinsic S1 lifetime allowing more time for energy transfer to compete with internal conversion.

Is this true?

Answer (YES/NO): NO